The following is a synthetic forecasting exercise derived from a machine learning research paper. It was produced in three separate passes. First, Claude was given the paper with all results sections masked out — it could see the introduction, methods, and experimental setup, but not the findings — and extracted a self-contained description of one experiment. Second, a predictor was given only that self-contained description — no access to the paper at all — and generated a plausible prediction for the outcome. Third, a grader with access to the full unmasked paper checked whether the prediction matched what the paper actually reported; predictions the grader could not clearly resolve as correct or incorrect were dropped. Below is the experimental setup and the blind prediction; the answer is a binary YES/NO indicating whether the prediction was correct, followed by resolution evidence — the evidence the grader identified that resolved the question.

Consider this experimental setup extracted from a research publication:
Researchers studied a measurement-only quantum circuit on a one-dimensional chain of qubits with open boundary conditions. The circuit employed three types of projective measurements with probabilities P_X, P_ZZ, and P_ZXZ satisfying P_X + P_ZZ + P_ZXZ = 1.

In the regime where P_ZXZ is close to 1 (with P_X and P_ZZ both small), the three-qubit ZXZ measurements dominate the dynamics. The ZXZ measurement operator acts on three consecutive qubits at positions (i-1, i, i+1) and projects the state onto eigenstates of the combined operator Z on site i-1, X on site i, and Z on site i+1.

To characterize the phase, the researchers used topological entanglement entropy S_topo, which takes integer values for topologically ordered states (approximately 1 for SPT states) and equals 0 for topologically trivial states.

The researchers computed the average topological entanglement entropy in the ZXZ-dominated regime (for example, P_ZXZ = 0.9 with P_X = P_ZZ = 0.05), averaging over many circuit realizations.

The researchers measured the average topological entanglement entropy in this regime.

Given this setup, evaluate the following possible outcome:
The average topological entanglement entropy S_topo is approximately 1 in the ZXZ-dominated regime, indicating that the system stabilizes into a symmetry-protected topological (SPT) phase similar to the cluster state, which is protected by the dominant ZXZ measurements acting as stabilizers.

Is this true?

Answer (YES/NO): NO